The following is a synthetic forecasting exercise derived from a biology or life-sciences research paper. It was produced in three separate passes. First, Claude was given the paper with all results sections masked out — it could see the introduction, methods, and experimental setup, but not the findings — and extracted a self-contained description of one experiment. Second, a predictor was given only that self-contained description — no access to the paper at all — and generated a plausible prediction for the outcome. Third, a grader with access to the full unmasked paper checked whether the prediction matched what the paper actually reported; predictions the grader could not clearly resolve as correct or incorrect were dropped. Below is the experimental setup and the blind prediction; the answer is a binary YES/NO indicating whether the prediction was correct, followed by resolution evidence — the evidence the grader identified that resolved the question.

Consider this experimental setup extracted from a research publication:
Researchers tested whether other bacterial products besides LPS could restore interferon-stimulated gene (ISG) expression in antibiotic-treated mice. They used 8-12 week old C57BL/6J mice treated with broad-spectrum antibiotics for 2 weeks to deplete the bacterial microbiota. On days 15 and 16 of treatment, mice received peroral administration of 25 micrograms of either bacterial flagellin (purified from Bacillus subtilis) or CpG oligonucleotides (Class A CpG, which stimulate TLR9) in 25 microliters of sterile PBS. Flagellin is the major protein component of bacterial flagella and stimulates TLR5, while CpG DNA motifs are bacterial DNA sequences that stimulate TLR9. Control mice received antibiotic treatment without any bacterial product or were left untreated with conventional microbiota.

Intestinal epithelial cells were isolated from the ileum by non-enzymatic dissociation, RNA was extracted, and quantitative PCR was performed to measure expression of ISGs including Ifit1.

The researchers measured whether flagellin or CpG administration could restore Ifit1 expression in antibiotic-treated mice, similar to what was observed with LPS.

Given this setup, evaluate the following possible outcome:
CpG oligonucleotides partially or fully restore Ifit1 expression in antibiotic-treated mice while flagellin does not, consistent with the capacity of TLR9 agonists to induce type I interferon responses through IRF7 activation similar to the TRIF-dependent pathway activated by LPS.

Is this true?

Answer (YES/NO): NO